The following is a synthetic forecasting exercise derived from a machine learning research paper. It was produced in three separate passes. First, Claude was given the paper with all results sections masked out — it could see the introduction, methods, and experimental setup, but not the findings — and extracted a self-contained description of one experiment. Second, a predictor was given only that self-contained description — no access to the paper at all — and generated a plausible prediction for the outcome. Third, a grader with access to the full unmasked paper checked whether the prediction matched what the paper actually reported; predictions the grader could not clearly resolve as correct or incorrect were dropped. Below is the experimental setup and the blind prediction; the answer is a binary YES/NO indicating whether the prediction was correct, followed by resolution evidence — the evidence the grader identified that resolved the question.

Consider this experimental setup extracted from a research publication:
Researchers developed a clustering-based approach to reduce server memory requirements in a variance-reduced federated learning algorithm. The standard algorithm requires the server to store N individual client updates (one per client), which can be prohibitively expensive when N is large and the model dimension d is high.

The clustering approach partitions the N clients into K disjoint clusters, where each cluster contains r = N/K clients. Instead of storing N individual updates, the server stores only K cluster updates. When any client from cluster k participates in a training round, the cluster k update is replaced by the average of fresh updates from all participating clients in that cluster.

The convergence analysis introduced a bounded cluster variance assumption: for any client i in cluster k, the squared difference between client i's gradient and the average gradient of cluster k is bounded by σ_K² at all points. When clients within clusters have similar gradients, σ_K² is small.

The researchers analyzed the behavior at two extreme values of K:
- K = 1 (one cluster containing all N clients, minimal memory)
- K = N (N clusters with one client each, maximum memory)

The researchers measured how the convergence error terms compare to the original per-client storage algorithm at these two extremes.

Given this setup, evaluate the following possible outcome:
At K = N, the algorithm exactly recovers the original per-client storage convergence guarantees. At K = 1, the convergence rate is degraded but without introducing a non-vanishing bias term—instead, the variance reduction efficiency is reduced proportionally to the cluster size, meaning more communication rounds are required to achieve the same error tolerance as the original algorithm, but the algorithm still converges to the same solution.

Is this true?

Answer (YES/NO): NO